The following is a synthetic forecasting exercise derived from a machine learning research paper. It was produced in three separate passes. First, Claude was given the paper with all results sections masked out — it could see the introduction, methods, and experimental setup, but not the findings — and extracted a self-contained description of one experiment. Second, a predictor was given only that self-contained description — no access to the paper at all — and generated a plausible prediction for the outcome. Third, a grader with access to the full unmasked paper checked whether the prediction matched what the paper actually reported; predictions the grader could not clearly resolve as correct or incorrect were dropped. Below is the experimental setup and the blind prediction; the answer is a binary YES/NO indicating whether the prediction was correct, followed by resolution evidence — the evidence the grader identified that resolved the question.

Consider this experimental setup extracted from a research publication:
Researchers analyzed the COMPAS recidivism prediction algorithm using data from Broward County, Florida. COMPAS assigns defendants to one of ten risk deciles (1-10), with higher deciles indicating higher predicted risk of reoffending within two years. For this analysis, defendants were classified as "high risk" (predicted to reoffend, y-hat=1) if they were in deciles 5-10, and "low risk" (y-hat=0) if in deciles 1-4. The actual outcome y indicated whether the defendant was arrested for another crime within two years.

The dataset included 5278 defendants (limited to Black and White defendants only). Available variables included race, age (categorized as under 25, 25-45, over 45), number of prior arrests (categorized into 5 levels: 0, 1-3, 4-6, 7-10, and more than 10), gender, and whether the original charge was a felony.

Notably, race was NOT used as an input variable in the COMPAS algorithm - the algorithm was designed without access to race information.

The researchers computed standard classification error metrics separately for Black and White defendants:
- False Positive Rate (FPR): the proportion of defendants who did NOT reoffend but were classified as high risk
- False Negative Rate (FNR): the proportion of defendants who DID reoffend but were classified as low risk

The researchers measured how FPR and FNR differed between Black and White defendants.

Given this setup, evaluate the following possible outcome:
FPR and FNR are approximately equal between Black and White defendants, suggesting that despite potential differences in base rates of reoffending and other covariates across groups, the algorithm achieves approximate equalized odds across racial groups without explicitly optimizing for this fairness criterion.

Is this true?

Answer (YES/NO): NO